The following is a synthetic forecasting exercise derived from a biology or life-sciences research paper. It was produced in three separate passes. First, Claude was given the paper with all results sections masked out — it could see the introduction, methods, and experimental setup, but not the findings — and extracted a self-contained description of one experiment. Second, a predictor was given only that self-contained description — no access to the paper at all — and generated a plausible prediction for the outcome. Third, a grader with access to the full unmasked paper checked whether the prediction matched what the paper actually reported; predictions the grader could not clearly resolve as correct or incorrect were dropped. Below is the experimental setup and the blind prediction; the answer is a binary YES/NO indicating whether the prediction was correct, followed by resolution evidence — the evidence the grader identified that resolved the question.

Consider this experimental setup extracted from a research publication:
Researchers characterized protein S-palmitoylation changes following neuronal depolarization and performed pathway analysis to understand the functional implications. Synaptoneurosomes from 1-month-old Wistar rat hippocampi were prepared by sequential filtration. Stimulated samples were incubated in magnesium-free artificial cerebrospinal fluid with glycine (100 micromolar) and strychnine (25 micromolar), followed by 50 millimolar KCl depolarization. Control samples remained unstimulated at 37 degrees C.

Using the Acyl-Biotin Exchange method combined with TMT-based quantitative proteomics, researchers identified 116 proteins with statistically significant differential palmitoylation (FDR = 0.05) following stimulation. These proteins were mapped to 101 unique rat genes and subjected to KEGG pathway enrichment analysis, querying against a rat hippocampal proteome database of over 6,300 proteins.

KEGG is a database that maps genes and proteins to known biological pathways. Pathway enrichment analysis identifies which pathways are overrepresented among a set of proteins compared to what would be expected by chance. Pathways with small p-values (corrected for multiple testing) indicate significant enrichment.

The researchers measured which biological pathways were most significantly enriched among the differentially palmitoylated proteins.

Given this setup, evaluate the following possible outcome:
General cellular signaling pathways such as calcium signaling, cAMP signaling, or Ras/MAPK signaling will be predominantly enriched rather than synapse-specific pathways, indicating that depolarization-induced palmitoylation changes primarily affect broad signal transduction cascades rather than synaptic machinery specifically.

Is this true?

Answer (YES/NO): NO